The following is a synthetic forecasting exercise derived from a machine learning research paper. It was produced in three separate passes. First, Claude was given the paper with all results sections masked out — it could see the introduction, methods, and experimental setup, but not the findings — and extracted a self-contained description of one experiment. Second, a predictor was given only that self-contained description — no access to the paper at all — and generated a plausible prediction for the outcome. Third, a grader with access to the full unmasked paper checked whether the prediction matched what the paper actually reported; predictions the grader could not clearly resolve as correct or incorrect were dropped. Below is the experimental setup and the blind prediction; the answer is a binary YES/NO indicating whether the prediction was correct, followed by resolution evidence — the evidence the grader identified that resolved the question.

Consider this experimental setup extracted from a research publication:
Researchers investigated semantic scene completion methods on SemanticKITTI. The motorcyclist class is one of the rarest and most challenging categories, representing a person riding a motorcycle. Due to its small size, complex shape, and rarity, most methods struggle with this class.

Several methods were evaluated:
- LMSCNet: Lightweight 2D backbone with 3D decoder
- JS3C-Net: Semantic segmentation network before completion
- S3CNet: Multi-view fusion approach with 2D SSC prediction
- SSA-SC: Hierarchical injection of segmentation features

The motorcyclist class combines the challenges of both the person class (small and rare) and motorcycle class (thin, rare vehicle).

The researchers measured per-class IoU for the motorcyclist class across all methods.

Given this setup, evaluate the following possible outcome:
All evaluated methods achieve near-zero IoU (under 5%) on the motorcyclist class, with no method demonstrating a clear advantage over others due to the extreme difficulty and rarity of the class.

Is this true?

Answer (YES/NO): NO